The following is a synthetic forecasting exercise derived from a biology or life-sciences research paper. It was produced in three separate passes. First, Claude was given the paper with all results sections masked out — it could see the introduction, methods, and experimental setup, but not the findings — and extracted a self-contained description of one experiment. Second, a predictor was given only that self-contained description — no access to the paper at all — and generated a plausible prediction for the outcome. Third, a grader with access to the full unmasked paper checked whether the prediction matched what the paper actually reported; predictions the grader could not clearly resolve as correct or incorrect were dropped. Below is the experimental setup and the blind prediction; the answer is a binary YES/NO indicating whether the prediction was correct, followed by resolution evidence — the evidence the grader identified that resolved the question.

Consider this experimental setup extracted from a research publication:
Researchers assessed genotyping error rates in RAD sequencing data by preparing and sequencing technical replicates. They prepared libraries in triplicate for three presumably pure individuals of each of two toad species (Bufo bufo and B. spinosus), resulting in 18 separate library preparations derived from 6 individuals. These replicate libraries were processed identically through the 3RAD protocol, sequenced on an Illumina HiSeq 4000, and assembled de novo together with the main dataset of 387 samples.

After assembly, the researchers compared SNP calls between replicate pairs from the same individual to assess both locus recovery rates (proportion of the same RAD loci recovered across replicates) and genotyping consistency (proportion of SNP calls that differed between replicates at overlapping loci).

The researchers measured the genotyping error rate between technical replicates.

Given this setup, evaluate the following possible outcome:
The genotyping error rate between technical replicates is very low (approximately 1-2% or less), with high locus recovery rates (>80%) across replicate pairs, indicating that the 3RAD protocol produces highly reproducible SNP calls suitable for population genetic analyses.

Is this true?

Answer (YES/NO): NO